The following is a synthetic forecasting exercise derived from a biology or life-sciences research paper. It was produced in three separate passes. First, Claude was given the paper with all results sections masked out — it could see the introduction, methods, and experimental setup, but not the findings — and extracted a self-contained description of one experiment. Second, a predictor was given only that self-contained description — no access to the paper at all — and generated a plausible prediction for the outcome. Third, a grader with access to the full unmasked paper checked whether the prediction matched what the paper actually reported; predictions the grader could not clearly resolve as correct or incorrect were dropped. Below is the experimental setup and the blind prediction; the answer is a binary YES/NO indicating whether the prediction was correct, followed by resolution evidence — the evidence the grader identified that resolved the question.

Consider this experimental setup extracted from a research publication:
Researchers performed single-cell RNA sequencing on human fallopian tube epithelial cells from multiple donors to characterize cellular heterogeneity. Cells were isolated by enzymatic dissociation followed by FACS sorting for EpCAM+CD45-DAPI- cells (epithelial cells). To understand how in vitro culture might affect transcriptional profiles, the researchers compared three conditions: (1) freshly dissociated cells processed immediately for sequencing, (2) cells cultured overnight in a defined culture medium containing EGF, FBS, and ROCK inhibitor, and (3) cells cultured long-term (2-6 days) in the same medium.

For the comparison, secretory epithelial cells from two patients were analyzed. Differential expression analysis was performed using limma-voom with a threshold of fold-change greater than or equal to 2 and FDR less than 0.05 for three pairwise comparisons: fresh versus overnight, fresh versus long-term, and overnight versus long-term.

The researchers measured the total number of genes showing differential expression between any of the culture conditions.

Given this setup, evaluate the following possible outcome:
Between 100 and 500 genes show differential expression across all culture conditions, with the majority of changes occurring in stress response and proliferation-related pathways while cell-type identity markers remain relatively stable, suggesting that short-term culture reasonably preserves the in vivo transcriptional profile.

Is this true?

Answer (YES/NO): NO